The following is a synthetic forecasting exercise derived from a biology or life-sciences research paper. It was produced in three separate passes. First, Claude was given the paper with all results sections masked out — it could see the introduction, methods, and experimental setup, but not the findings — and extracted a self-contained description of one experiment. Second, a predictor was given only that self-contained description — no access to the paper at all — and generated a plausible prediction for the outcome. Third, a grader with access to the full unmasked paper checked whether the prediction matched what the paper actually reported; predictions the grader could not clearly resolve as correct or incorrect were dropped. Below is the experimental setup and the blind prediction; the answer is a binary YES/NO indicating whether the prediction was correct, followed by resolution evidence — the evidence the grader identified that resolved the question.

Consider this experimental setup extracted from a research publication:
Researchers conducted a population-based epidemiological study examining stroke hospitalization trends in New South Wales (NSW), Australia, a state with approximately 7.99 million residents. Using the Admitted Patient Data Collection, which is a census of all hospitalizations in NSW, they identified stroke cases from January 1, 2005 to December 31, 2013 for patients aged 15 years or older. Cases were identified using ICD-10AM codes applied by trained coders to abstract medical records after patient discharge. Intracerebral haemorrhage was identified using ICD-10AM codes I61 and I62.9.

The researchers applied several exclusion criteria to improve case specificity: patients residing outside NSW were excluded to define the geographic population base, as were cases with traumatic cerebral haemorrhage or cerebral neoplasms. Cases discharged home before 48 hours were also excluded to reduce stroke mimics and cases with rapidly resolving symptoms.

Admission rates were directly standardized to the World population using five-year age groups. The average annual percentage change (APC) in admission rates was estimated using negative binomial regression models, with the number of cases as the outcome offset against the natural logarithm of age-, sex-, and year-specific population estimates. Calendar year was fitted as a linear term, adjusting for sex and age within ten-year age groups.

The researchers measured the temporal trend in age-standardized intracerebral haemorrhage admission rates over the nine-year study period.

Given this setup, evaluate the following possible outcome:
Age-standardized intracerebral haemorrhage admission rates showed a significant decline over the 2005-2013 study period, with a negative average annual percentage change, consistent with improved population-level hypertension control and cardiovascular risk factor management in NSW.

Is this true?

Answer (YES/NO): YES